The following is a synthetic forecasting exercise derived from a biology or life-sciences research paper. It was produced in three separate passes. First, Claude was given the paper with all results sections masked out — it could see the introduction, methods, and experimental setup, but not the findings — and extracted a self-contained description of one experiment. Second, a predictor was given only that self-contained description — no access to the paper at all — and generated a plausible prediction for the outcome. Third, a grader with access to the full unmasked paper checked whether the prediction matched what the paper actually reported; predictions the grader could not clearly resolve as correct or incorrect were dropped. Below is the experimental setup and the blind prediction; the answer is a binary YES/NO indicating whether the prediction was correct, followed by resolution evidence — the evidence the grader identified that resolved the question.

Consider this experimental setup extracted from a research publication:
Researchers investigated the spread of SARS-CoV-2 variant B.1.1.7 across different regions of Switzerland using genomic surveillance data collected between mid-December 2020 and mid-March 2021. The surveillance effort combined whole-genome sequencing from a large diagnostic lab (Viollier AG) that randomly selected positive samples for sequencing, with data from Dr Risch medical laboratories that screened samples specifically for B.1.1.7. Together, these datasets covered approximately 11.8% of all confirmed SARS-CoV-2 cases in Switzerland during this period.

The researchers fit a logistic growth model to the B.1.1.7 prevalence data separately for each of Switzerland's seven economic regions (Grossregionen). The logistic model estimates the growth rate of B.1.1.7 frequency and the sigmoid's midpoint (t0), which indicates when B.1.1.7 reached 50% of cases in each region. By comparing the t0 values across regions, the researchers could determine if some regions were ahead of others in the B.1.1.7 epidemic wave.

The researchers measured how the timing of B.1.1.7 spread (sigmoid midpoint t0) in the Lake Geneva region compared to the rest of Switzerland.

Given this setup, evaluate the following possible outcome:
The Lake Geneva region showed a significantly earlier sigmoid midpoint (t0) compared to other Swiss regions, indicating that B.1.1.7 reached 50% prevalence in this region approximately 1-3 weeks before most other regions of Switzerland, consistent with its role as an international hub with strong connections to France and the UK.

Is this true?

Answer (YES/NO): YES